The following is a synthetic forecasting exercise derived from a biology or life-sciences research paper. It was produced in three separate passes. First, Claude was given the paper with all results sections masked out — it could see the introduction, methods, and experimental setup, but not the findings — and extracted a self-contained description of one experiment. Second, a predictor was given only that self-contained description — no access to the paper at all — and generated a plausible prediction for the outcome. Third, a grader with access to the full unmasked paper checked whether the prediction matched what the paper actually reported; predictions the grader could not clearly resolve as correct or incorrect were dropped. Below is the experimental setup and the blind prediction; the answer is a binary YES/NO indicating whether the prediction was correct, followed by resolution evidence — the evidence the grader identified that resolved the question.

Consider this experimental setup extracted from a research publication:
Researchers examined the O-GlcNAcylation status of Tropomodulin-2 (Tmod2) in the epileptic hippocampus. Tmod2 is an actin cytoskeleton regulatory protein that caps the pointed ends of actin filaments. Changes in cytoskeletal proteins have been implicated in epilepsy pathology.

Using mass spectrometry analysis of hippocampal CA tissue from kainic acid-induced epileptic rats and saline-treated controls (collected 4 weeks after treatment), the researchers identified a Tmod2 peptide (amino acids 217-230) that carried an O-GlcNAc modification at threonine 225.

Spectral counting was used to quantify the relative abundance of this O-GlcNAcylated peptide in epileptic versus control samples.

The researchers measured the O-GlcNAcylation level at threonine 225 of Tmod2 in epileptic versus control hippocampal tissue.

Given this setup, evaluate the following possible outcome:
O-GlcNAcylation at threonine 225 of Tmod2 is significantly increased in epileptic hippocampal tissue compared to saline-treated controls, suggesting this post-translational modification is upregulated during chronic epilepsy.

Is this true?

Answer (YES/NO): NO